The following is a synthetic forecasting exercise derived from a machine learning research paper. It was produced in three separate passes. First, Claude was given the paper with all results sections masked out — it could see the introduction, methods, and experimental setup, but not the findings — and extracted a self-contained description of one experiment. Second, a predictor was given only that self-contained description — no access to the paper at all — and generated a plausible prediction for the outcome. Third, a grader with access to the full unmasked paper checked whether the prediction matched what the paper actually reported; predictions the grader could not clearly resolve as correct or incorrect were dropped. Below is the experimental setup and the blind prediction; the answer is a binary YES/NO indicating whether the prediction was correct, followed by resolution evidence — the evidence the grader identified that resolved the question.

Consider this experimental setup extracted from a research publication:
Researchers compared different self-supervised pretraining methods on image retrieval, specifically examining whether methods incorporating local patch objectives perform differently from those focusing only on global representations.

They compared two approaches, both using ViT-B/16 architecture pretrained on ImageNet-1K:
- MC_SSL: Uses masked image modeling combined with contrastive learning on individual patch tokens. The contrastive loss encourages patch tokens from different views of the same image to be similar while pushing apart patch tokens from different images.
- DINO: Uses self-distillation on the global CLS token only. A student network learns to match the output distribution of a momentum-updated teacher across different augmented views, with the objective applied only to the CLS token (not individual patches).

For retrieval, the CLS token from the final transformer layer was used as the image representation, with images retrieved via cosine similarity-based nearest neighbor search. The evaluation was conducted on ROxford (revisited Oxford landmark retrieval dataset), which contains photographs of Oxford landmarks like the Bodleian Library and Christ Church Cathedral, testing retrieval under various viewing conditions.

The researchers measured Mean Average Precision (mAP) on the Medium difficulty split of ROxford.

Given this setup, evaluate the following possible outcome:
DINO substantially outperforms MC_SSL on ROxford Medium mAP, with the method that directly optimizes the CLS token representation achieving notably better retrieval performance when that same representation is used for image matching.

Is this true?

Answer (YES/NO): YES